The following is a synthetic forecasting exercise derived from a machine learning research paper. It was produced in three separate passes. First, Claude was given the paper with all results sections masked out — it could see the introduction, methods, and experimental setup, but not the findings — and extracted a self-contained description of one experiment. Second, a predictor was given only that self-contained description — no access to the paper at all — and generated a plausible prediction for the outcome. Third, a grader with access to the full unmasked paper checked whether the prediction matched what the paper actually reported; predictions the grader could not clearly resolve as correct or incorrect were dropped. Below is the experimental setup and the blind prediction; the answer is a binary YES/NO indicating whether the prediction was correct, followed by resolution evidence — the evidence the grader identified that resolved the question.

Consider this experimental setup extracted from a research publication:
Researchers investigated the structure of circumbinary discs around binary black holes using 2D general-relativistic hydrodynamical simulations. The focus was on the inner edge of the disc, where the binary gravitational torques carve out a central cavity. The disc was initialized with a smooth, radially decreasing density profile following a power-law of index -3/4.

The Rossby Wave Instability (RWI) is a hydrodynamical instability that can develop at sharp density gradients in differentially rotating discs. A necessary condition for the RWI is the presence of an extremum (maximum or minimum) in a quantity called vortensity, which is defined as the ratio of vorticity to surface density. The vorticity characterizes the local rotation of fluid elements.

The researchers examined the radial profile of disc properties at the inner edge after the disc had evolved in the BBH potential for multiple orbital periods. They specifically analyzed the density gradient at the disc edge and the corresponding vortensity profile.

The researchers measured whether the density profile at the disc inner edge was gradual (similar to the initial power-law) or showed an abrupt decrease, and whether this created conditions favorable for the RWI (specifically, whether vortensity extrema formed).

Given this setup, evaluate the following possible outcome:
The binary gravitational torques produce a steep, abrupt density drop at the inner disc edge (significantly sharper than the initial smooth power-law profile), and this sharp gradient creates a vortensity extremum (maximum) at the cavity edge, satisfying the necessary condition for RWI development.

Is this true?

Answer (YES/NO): YES